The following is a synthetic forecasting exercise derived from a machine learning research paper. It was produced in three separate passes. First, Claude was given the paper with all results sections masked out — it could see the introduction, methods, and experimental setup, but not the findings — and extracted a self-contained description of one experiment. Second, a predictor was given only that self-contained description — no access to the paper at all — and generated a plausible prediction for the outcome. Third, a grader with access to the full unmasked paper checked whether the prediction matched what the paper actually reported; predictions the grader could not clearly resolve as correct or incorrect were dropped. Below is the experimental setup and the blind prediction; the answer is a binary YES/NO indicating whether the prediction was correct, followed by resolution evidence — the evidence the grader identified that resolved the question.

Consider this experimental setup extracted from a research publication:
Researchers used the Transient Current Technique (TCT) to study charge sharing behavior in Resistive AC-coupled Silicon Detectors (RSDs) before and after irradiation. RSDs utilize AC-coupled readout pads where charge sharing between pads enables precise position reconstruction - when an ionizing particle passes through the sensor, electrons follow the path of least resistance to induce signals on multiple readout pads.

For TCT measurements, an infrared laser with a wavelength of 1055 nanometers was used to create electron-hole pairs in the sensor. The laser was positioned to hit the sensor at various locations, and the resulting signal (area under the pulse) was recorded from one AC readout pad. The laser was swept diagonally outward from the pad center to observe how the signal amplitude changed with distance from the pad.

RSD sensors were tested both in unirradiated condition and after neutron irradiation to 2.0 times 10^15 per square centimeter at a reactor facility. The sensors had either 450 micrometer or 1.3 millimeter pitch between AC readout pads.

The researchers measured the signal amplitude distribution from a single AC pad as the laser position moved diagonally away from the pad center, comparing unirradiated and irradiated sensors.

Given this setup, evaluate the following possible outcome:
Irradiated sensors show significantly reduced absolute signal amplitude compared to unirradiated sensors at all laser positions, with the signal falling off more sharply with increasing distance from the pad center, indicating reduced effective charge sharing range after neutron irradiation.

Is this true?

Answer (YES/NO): NO